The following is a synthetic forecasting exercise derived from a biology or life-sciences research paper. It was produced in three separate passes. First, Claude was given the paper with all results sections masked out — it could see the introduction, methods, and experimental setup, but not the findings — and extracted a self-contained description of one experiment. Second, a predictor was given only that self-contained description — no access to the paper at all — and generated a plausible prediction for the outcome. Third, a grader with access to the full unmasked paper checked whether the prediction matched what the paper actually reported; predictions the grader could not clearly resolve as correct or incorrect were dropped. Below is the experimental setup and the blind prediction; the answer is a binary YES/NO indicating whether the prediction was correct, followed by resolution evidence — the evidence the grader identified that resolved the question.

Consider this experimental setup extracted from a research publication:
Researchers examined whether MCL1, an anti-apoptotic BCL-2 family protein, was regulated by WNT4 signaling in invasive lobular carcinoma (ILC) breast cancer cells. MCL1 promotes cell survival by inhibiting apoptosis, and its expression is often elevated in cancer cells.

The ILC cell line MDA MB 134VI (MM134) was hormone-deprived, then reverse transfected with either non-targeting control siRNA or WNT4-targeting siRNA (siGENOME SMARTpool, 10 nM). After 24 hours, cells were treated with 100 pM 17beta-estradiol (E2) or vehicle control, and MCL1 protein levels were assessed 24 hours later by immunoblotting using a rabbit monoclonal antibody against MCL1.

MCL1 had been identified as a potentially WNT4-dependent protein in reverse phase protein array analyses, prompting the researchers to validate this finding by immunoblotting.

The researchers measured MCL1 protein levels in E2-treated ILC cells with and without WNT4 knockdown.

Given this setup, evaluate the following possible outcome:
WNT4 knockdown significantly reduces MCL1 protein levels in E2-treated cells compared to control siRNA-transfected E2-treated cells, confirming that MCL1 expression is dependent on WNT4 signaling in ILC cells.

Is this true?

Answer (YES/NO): NO